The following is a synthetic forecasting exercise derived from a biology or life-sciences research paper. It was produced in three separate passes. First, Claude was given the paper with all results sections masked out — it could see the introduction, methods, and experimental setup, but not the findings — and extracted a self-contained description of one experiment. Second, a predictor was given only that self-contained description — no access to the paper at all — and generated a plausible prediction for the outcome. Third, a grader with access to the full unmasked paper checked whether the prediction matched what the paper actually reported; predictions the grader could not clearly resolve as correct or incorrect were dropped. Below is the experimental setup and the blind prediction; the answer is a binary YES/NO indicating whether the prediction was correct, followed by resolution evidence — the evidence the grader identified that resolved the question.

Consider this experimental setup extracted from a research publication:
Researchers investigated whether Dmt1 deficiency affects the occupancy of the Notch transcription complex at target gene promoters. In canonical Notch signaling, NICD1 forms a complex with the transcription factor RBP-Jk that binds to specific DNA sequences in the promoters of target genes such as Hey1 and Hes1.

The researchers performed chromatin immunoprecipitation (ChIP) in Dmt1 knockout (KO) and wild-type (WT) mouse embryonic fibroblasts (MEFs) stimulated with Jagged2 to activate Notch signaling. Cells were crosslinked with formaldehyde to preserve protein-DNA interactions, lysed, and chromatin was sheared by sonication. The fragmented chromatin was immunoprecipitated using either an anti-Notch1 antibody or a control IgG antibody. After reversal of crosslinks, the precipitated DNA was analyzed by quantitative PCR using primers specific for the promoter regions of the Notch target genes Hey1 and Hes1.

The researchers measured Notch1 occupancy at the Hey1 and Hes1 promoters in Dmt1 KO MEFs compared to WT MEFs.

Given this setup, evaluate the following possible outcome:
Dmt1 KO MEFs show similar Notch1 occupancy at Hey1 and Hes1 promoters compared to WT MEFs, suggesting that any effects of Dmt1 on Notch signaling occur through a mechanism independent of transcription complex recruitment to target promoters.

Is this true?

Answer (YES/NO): NO